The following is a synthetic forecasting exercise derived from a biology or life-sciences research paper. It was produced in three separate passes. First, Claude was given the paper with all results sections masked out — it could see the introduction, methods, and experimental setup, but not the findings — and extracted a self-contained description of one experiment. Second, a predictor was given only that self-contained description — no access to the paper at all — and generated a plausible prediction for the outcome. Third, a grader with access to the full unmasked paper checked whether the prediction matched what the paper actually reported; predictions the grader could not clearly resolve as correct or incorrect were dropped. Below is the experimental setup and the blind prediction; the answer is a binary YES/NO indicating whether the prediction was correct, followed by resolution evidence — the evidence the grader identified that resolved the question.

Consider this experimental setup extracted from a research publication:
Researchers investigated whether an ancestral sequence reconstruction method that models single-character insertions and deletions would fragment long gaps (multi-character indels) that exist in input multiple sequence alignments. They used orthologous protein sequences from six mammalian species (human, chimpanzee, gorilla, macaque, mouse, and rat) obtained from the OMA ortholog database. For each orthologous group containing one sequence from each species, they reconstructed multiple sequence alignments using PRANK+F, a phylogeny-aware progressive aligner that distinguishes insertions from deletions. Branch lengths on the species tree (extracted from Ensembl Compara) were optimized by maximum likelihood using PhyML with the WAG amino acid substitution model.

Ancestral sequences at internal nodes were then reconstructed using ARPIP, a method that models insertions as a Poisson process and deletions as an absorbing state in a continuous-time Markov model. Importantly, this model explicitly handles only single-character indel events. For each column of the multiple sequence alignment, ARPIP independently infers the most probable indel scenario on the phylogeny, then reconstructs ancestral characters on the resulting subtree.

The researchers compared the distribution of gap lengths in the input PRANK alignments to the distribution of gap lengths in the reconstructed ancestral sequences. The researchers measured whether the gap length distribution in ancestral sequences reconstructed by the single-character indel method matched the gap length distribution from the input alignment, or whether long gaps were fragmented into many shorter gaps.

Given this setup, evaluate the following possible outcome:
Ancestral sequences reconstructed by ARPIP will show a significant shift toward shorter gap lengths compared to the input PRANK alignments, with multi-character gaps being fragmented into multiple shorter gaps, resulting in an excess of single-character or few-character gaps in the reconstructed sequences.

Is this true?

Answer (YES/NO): NO